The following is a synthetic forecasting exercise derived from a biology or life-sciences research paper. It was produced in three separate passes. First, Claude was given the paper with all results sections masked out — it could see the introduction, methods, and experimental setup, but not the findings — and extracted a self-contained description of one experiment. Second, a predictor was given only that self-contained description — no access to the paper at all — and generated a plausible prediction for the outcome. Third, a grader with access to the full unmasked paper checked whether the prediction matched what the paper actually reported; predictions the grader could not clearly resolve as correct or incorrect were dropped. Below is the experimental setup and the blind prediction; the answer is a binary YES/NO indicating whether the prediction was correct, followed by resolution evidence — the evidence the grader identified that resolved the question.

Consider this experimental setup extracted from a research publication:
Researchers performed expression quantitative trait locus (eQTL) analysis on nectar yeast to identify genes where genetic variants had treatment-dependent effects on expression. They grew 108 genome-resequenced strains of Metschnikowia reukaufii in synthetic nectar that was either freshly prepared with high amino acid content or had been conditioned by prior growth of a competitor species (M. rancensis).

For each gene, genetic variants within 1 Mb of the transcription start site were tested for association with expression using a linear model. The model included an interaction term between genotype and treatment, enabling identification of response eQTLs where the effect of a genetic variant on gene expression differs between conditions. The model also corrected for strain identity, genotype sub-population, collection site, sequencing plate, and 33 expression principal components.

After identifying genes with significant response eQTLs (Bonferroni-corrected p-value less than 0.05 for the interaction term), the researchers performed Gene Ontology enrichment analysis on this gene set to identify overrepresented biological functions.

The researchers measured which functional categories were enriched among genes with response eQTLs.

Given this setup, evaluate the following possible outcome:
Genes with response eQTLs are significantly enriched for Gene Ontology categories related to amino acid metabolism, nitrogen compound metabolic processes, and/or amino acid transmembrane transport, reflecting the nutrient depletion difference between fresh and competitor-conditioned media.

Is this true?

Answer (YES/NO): NO